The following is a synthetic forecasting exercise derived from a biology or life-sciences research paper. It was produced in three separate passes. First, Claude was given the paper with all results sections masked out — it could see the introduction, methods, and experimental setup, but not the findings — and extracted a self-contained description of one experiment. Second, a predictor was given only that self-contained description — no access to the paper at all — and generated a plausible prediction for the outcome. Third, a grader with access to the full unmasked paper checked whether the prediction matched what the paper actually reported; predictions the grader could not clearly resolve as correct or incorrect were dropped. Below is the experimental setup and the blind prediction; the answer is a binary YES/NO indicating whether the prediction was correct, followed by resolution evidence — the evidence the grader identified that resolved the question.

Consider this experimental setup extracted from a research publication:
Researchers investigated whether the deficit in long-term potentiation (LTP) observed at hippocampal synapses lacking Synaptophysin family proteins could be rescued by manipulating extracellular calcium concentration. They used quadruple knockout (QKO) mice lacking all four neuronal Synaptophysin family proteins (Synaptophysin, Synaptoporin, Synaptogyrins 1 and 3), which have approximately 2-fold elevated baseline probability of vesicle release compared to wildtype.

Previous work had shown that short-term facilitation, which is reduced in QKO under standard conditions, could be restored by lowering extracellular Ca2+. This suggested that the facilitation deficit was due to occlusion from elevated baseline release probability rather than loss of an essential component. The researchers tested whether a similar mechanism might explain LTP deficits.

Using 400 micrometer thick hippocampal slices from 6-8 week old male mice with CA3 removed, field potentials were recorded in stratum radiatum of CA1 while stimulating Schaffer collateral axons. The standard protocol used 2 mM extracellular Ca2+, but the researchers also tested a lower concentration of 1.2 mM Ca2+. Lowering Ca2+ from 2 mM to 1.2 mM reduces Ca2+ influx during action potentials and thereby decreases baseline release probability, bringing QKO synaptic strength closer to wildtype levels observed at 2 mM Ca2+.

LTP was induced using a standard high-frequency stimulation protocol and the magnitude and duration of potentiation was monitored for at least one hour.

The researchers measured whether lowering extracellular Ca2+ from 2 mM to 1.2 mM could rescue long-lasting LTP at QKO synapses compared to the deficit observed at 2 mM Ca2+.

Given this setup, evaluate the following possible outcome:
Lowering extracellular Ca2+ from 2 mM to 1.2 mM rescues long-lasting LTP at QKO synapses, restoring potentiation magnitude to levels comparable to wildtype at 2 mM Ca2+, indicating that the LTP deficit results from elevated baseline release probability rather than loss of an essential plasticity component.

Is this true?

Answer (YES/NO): YES